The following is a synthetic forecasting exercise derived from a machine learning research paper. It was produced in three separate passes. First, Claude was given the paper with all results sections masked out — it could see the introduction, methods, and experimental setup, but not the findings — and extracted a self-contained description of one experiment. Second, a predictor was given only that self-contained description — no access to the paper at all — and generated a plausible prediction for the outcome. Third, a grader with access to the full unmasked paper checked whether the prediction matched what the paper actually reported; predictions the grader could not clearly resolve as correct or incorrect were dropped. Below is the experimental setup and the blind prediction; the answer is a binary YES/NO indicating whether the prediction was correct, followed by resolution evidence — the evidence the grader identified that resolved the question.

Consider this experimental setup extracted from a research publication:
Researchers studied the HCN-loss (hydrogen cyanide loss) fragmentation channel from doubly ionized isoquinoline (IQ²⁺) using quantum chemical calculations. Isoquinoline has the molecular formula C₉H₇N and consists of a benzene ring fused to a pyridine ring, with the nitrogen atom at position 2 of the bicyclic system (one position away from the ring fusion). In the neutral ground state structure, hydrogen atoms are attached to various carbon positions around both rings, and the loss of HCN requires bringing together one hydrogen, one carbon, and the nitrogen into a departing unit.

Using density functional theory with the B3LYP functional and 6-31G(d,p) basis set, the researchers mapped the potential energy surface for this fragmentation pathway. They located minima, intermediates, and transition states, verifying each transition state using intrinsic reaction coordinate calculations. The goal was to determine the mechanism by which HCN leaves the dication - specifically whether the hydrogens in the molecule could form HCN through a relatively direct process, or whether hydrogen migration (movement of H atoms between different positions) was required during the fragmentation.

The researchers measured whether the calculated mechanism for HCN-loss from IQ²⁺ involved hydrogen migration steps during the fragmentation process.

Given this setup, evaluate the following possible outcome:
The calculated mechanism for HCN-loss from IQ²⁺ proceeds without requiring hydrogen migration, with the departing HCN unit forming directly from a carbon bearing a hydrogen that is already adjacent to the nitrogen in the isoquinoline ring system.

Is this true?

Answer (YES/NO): NO